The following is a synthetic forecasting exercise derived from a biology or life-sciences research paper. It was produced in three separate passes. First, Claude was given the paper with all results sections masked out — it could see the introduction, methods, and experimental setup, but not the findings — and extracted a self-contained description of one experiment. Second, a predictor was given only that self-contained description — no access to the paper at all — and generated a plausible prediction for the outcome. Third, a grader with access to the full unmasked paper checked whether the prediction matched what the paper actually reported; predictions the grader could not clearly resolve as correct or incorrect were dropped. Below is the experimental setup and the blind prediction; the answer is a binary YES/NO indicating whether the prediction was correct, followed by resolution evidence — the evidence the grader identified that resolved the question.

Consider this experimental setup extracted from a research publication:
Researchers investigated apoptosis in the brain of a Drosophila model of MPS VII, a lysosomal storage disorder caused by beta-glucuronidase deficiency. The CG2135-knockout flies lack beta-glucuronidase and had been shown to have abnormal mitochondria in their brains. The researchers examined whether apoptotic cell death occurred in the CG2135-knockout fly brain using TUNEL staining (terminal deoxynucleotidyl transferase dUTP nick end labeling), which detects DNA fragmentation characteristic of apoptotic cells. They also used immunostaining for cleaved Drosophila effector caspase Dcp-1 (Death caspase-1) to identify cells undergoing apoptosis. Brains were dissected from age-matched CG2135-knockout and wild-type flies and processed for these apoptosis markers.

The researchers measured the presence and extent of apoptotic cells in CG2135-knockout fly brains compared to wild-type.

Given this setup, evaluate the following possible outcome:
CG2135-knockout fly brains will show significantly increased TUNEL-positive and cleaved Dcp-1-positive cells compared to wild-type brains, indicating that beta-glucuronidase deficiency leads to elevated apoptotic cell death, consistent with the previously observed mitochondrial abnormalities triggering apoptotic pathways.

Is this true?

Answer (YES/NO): YES